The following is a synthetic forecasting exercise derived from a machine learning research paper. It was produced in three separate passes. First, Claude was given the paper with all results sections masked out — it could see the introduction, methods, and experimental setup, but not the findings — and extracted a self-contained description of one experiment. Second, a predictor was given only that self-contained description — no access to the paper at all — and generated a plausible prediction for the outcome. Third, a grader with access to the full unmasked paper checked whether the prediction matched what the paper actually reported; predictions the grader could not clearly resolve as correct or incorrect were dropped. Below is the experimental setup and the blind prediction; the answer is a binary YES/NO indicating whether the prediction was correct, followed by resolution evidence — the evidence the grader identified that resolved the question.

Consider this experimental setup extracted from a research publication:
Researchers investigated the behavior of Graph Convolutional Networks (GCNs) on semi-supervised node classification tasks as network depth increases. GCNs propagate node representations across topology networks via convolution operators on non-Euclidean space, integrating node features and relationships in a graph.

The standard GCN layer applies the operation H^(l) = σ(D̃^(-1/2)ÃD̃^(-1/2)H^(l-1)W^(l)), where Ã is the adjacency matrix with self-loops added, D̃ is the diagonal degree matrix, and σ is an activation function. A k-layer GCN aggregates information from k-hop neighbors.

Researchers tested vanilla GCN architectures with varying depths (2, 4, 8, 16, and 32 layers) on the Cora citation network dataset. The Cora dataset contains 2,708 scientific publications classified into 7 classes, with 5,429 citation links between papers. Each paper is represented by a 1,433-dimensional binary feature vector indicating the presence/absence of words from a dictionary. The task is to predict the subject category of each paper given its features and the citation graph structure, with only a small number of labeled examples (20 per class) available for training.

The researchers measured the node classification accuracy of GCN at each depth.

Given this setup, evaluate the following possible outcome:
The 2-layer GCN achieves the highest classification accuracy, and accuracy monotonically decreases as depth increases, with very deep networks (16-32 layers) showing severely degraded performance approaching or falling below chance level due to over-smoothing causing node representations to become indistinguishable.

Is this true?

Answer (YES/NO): YES